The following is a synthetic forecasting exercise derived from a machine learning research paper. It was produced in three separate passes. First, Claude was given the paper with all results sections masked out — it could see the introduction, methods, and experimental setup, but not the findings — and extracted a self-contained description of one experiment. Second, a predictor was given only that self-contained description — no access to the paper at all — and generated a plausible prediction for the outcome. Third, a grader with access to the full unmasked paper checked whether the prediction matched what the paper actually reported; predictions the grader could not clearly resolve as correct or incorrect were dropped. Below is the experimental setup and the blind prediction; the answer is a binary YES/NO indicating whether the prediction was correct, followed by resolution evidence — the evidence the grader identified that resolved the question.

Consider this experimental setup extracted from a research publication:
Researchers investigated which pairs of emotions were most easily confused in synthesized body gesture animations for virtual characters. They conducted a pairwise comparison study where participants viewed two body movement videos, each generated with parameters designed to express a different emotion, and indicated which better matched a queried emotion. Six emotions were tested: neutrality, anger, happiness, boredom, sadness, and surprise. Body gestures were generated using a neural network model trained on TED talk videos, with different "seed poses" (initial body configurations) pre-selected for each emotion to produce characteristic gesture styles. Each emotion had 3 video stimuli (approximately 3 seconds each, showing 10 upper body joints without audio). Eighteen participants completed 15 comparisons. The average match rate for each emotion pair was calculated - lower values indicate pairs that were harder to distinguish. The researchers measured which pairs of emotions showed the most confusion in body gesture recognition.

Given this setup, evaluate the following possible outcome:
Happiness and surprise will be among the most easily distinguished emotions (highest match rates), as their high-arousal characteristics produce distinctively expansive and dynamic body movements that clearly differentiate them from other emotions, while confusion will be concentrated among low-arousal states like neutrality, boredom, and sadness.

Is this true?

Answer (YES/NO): NO